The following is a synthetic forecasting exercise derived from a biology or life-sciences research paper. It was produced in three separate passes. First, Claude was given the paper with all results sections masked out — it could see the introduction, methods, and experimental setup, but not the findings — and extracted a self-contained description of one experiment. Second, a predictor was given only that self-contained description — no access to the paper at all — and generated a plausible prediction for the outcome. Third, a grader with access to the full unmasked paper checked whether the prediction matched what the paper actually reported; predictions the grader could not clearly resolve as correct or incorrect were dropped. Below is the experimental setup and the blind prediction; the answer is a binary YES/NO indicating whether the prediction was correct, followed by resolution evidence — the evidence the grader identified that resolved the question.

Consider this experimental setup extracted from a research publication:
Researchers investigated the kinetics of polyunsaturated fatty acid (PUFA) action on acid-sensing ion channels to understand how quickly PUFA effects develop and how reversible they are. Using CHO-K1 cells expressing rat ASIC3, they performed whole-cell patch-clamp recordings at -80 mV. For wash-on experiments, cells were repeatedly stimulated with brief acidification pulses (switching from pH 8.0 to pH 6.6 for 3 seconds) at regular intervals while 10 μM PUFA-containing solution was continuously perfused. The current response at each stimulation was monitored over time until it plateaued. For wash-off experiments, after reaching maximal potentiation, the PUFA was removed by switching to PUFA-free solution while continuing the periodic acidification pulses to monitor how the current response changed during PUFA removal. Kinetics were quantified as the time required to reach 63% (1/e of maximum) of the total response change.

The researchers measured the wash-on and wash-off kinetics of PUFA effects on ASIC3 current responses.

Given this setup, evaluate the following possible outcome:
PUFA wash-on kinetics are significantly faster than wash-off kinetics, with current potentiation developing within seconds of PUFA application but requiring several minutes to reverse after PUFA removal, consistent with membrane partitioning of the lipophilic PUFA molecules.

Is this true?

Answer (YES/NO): NO